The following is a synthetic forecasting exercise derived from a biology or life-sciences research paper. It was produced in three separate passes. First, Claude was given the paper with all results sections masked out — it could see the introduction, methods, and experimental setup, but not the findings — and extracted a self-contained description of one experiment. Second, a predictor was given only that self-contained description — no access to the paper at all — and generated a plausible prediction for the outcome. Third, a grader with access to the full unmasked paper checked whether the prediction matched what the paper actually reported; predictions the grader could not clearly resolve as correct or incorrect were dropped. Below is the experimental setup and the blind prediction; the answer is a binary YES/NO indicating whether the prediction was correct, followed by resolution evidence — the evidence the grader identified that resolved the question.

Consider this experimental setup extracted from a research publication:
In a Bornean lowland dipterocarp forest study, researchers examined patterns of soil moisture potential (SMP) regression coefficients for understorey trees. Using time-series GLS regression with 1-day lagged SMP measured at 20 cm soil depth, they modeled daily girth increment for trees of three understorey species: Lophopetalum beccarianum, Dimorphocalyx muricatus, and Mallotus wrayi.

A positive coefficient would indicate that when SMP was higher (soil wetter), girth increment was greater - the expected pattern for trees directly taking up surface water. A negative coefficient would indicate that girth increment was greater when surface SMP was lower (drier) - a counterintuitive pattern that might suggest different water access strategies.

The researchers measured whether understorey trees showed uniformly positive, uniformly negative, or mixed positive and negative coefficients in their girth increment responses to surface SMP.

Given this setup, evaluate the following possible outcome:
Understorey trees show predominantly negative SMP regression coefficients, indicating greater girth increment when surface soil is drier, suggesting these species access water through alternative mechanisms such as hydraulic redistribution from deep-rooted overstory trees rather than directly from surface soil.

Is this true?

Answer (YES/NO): NO